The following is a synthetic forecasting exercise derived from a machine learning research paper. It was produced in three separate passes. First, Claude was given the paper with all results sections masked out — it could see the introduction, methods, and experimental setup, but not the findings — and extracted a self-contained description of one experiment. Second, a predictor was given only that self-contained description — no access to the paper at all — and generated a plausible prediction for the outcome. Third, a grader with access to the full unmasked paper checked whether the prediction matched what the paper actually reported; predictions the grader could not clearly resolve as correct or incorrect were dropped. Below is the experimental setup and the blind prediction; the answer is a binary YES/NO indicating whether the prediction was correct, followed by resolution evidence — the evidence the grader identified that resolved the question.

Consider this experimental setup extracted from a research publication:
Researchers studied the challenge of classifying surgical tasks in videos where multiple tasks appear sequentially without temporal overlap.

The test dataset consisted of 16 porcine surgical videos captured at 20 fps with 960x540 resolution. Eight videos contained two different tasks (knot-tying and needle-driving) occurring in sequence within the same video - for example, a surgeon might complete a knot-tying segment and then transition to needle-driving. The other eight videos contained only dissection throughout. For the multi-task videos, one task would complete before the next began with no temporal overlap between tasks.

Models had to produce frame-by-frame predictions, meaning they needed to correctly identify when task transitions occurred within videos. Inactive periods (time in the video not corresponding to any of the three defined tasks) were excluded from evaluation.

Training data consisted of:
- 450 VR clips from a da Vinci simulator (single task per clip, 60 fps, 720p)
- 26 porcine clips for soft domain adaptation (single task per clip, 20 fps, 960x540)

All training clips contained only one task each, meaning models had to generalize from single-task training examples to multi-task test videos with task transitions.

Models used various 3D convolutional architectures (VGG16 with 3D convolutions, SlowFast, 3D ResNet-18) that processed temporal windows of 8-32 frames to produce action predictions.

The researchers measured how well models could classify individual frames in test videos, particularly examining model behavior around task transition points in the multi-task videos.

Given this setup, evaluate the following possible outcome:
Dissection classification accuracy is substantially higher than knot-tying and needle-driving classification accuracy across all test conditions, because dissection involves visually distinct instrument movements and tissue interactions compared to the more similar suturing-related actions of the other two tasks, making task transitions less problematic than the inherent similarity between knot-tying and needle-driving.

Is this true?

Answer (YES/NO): NO